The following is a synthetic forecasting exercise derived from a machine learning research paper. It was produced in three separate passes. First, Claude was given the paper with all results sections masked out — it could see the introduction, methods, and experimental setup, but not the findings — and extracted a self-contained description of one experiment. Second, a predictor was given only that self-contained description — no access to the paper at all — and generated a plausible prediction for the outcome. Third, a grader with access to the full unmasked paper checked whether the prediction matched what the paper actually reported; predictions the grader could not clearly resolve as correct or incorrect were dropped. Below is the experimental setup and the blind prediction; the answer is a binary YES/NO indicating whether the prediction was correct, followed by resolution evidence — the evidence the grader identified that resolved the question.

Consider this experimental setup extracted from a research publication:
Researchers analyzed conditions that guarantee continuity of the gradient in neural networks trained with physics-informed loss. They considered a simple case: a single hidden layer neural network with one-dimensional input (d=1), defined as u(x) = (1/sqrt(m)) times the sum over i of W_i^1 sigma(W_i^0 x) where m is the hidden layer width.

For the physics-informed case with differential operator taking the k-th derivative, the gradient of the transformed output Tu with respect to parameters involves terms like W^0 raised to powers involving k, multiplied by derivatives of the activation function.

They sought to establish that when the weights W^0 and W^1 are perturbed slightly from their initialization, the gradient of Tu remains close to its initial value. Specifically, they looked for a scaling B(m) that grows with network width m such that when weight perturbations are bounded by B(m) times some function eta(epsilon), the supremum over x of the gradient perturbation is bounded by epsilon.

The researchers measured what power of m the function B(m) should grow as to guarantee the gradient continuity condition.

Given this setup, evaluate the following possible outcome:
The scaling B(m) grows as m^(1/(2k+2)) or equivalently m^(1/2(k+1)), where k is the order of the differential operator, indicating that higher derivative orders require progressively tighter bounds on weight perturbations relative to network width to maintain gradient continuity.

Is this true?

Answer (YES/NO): NO